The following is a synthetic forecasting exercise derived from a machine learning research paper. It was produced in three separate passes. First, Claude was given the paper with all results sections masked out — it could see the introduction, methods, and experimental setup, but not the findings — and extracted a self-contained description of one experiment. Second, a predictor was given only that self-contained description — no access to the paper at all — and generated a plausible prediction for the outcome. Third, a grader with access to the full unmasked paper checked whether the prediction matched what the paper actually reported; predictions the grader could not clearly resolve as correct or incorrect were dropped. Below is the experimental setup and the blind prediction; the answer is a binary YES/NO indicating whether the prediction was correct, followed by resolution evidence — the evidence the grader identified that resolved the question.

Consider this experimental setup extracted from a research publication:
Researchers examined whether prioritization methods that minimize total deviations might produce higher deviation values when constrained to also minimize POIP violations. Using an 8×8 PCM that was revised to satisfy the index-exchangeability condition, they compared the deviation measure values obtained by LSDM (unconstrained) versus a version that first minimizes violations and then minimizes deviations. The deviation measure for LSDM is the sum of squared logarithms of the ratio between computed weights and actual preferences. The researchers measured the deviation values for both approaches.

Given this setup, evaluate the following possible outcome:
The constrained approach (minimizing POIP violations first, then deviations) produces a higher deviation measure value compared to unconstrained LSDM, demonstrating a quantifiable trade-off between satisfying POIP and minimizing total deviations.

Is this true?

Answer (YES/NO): YES